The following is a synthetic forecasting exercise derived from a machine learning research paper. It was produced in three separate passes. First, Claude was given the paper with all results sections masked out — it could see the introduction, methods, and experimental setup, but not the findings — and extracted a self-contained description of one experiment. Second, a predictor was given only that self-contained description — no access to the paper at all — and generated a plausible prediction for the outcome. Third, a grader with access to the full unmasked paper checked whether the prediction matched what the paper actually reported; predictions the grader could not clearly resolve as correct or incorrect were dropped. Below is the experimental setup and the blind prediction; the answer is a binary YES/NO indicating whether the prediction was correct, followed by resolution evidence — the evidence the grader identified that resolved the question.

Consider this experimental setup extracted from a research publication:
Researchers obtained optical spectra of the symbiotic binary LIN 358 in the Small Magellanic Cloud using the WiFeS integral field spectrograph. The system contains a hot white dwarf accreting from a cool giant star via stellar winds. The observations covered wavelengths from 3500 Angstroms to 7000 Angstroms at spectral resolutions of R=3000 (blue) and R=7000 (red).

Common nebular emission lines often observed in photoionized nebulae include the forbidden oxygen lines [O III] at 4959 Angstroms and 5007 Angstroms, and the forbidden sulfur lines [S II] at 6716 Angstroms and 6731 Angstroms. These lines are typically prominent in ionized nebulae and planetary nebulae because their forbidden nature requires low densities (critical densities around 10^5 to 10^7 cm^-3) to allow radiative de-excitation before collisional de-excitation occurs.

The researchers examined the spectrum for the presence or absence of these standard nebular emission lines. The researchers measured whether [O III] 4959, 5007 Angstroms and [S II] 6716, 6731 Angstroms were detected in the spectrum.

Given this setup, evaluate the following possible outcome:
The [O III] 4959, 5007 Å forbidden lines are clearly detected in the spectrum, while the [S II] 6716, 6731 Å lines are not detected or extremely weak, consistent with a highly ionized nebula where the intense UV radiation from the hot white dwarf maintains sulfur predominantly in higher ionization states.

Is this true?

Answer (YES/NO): NO